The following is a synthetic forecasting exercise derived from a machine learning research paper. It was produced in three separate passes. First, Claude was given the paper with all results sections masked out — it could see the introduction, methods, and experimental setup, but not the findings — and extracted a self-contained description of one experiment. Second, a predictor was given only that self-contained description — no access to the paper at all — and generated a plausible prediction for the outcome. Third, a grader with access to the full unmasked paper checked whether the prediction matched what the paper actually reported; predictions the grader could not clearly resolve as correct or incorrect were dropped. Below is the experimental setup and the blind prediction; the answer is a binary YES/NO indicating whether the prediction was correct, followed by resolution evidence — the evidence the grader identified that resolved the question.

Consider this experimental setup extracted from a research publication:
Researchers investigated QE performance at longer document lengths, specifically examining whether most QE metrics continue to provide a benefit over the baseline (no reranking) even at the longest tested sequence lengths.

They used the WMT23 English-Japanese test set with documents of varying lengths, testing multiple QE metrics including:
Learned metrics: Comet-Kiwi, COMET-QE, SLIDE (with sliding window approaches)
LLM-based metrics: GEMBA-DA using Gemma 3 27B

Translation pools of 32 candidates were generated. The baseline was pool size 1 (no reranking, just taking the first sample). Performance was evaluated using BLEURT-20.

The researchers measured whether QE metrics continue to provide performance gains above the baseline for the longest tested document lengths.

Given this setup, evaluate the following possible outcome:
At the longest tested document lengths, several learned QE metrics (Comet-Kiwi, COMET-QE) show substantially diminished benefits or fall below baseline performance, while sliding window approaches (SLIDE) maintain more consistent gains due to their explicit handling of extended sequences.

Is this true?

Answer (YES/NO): NO